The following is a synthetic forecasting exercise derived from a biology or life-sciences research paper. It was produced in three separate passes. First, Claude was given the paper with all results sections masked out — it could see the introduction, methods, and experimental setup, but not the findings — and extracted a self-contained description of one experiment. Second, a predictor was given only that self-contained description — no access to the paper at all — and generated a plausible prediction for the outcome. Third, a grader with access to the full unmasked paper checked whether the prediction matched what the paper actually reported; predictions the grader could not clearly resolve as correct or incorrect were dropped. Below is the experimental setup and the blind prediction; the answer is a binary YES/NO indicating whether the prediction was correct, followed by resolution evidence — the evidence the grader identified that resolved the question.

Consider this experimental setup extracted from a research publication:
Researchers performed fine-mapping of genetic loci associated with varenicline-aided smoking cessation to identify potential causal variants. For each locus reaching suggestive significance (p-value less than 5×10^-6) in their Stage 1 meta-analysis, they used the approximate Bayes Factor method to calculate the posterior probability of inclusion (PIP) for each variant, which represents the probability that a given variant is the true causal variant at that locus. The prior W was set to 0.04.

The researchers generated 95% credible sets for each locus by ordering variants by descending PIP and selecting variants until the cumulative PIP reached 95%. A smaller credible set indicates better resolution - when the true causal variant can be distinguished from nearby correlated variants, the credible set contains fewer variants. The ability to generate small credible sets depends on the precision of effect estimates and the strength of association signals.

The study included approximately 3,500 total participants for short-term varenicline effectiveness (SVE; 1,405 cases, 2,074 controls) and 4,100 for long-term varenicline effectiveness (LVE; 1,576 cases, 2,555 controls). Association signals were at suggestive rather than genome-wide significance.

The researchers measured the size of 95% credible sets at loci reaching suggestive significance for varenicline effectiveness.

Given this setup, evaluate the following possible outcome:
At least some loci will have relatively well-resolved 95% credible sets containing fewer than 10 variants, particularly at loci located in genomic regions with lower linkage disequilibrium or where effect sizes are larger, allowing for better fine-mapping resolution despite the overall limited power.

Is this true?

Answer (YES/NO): YES